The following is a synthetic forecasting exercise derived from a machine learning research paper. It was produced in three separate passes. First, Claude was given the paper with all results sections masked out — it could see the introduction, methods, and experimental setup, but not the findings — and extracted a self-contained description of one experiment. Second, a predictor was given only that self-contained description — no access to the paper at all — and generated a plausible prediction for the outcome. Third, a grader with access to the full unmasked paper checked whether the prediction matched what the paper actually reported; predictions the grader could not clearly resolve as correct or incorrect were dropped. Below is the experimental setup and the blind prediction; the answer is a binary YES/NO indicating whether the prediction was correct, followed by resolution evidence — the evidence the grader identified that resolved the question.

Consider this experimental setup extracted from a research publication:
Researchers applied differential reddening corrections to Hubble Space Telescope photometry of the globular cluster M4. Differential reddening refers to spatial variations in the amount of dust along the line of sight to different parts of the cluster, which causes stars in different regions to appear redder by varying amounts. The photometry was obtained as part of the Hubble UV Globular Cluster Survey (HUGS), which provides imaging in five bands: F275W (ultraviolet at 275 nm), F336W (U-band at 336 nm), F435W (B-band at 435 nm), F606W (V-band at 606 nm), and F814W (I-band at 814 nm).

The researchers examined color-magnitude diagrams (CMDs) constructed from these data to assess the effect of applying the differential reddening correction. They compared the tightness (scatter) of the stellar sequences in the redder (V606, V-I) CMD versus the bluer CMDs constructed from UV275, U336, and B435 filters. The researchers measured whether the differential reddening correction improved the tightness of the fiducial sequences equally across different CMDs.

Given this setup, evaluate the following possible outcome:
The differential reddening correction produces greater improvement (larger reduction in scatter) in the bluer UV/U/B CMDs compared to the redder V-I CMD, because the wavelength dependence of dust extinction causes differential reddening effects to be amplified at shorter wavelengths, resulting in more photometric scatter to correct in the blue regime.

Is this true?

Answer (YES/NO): NO